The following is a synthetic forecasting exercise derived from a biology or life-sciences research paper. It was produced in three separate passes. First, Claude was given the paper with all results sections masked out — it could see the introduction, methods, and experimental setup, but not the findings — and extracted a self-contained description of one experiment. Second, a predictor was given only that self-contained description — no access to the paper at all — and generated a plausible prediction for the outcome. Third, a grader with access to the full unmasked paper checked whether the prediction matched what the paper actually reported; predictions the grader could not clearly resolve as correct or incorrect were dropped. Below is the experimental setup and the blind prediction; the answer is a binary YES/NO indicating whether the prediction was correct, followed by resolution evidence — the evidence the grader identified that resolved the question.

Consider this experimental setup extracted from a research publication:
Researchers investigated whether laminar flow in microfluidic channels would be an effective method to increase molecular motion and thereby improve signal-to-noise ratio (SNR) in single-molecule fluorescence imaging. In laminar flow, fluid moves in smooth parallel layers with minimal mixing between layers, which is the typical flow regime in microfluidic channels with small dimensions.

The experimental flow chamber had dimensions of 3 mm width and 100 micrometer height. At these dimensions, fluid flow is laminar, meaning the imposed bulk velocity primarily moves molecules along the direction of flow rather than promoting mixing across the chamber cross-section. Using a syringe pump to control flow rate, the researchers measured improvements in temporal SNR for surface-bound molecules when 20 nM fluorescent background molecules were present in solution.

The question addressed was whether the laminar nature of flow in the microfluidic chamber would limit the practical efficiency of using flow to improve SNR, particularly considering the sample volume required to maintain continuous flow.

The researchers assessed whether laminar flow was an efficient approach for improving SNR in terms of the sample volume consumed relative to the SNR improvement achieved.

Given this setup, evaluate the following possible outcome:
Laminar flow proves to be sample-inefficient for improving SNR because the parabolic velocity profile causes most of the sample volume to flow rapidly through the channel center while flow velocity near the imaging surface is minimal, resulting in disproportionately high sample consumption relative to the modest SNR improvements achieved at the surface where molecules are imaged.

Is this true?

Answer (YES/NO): YES